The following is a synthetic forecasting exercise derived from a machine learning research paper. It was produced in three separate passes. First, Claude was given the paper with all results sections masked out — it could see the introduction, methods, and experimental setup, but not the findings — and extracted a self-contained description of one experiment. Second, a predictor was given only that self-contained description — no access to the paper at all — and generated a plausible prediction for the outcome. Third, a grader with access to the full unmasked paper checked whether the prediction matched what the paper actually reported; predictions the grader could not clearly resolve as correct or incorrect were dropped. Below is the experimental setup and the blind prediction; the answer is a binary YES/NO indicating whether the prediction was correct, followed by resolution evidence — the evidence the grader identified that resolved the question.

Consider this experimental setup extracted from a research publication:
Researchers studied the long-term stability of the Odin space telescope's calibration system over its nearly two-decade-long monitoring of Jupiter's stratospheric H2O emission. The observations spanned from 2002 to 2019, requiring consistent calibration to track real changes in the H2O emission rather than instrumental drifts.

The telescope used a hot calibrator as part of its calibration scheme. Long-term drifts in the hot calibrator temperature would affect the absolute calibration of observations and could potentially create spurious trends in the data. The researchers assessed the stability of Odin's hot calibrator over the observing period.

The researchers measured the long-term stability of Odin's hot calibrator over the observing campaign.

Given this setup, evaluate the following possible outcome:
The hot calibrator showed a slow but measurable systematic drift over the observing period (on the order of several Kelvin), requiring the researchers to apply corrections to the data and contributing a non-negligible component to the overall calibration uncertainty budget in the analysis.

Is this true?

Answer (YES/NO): NO